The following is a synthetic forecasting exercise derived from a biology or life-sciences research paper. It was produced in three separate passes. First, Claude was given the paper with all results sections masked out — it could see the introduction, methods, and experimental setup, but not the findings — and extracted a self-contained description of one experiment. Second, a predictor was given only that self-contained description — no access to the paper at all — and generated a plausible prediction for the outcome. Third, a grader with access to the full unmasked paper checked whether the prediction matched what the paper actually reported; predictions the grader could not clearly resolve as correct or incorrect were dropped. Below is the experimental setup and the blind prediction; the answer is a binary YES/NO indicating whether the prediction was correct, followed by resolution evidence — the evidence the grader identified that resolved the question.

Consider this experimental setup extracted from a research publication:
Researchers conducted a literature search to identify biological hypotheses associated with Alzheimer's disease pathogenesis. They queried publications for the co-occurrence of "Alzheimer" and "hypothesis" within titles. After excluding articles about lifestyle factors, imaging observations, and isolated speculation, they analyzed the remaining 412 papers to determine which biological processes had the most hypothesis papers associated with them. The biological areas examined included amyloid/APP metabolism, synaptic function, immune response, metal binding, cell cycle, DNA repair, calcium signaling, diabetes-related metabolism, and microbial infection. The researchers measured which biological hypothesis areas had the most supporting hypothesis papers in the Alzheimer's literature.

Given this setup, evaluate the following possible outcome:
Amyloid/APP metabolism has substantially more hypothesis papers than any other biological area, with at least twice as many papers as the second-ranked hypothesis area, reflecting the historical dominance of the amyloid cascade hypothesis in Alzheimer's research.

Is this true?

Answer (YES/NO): NO